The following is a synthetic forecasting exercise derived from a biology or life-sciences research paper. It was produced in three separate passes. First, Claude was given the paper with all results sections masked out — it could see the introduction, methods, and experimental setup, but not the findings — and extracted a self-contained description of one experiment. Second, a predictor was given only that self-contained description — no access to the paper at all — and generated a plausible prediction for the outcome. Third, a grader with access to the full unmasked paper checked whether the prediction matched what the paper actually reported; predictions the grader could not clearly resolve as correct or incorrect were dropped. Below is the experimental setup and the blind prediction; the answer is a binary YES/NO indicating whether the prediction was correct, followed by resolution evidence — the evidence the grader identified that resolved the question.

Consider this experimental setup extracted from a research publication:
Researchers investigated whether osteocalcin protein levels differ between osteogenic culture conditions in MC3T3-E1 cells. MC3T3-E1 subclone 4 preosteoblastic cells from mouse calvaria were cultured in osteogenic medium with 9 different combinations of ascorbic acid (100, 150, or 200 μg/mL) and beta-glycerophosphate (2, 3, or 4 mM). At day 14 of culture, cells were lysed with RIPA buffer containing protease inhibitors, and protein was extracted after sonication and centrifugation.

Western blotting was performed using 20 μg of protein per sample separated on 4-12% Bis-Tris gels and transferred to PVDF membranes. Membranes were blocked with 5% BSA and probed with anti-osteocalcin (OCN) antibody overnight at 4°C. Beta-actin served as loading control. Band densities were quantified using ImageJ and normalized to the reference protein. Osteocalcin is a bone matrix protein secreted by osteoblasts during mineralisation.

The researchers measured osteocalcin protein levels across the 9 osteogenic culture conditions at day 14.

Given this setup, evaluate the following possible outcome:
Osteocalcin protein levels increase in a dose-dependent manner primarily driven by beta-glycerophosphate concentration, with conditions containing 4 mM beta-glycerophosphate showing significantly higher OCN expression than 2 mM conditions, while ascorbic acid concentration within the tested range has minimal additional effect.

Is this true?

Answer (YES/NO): NO